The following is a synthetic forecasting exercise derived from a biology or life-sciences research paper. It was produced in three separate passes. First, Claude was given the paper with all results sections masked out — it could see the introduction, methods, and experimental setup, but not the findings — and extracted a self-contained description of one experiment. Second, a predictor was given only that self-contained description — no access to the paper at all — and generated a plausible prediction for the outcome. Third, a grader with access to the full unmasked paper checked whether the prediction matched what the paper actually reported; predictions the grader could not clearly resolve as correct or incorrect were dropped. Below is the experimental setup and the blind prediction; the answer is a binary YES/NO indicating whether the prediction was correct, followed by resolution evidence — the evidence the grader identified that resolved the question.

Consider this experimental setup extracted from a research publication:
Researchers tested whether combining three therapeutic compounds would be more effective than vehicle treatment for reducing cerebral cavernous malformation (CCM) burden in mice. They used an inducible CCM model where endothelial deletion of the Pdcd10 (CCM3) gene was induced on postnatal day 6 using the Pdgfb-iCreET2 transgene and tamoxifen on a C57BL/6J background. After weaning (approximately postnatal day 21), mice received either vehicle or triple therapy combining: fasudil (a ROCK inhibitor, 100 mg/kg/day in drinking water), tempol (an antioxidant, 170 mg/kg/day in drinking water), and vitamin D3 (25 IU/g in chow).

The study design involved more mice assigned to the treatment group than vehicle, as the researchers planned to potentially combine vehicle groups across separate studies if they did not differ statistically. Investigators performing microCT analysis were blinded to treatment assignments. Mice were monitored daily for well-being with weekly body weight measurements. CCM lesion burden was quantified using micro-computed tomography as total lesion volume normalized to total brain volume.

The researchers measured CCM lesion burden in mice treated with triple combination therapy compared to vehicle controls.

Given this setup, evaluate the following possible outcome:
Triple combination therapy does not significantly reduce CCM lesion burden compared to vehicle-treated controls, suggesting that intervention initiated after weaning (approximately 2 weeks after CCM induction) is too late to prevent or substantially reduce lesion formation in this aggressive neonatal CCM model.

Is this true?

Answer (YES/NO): NO